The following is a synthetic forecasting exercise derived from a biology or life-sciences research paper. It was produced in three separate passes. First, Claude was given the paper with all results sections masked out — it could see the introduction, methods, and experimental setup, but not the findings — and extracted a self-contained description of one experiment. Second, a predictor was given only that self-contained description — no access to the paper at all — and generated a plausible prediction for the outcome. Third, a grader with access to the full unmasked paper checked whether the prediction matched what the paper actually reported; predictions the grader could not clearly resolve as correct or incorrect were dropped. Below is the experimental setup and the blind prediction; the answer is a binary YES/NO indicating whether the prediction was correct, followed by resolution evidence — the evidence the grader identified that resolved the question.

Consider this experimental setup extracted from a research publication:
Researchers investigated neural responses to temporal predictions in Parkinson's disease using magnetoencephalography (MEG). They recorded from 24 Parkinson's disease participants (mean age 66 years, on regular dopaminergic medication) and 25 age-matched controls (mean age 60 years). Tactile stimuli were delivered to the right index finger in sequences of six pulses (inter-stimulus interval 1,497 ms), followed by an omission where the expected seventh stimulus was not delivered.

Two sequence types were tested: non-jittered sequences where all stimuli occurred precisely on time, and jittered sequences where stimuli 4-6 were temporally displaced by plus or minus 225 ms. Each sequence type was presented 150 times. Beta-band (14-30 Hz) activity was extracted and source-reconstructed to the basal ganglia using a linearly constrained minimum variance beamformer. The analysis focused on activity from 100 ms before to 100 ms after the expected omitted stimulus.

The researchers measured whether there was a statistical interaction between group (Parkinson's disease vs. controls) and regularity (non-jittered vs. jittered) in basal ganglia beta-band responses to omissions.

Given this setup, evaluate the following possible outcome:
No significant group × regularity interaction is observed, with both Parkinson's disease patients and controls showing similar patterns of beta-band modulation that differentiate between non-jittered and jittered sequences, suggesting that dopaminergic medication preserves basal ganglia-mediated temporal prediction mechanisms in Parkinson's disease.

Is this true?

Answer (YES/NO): NO